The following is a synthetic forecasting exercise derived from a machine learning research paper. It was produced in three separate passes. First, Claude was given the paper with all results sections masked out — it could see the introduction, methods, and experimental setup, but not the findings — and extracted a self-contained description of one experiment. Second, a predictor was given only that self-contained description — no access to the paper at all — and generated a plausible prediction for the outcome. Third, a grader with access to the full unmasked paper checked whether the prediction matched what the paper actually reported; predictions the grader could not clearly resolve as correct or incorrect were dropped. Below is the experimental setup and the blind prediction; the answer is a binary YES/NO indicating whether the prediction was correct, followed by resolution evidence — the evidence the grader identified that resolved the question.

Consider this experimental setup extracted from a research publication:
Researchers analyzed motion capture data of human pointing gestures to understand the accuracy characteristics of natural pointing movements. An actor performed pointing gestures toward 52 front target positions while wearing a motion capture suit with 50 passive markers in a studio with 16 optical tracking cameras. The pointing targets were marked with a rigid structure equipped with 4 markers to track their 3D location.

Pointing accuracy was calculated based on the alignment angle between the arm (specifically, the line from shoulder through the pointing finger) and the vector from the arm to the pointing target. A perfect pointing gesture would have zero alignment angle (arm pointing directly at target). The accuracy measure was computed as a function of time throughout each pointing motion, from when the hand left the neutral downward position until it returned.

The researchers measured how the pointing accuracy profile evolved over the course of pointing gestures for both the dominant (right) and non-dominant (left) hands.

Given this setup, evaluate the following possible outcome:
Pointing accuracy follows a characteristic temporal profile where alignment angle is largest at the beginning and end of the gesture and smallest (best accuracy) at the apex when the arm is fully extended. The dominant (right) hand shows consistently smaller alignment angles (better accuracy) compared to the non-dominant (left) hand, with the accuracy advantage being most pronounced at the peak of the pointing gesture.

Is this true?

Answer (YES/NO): NO